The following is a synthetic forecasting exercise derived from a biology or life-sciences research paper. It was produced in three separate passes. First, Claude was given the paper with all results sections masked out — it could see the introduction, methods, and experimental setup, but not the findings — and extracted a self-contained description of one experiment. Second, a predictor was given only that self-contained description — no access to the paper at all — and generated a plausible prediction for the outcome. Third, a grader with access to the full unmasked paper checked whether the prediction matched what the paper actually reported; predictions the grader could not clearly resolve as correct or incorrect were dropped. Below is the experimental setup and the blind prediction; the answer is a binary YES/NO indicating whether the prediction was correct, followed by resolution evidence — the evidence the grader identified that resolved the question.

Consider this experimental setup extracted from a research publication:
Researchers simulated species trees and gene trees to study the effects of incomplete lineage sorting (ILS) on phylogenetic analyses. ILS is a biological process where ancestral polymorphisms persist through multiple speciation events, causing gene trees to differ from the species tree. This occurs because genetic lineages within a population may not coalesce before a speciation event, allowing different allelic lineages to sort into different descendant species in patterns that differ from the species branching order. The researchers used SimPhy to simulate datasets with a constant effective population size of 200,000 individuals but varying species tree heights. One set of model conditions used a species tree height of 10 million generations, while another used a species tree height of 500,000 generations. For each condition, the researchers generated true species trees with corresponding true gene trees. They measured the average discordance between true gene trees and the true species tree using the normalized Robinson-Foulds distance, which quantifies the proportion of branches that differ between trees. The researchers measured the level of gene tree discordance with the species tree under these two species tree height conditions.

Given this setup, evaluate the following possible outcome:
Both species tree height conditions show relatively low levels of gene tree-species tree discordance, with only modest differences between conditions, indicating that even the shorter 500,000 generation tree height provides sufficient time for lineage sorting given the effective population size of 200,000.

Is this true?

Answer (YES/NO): NO